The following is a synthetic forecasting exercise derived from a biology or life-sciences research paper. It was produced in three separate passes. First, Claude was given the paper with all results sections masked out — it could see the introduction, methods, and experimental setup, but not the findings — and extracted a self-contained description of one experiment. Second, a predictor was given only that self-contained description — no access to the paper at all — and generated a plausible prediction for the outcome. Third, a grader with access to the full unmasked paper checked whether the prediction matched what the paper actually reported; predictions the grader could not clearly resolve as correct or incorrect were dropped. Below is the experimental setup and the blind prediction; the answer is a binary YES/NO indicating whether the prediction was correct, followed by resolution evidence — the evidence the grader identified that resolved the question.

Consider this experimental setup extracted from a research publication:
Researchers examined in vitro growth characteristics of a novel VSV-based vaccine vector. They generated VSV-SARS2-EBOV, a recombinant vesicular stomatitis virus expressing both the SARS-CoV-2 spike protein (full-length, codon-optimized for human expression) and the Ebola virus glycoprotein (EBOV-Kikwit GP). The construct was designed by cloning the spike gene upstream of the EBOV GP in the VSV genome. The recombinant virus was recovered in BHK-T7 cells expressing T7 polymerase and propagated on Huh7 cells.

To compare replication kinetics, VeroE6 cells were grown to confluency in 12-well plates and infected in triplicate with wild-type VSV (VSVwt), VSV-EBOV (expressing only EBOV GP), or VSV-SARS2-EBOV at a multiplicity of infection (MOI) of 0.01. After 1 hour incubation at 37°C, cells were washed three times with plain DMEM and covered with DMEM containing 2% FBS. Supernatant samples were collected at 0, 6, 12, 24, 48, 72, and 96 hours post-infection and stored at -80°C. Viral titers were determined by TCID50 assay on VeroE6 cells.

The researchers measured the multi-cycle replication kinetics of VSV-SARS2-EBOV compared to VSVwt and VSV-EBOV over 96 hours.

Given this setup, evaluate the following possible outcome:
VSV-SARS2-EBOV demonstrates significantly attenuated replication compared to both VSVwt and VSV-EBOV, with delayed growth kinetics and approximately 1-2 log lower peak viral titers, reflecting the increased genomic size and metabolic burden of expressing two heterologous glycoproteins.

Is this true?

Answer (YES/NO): NO